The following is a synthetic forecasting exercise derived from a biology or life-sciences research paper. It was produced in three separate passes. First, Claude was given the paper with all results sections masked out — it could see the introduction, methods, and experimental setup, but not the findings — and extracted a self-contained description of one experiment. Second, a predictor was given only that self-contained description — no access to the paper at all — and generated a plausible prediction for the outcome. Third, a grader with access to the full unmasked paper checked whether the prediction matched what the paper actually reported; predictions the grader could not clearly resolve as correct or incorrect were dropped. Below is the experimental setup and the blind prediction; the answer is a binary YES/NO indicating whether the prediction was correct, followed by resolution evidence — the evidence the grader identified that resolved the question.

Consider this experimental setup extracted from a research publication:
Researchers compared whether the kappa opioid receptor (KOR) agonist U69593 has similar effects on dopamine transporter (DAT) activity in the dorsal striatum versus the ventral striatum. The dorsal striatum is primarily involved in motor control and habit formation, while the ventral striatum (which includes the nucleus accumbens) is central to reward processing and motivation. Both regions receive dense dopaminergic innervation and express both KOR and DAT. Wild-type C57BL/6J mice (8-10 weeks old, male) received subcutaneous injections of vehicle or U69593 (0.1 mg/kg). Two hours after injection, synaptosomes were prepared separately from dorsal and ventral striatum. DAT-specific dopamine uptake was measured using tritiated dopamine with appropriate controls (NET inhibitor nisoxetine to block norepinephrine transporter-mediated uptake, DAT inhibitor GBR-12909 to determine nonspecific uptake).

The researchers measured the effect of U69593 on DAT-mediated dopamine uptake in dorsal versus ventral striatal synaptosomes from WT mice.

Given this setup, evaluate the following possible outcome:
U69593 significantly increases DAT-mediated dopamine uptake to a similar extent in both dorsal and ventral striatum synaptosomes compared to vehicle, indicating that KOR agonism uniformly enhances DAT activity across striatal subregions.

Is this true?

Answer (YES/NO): YES